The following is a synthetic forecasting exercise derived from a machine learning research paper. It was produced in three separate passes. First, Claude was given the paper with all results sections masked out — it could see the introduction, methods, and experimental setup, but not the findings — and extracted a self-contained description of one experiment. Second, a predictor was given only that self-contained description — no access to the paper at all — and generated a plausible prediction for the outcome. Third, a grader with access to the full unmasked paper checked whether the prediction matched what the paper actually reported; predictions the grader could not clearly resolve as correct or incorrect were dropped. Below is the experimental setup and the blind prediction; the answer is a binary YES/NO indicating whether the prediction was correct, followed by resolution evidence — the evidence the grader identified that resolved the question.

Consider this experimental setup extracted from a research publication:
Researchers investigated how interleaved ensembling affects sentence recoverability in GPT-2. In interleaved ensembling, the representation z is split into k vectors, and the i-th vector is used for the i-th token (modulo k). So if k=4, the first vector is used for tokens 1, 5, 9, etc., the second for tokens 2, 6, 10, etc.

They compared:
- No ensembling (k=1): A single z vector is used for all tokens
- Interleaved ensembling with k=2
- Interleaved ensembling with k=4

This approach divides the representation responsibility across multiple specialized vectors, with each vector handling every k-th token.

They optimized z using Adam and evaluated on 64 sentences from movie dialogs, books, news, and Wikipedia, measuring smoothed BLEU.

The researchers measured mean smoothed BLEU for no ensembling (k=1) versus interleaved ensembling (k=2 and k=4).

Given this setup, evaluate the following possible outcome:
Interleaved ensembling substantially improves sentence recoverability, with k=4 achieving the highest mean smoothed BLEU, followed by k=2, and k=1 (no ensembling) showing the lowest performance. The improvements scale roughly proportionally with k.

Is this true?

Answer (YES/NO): NO